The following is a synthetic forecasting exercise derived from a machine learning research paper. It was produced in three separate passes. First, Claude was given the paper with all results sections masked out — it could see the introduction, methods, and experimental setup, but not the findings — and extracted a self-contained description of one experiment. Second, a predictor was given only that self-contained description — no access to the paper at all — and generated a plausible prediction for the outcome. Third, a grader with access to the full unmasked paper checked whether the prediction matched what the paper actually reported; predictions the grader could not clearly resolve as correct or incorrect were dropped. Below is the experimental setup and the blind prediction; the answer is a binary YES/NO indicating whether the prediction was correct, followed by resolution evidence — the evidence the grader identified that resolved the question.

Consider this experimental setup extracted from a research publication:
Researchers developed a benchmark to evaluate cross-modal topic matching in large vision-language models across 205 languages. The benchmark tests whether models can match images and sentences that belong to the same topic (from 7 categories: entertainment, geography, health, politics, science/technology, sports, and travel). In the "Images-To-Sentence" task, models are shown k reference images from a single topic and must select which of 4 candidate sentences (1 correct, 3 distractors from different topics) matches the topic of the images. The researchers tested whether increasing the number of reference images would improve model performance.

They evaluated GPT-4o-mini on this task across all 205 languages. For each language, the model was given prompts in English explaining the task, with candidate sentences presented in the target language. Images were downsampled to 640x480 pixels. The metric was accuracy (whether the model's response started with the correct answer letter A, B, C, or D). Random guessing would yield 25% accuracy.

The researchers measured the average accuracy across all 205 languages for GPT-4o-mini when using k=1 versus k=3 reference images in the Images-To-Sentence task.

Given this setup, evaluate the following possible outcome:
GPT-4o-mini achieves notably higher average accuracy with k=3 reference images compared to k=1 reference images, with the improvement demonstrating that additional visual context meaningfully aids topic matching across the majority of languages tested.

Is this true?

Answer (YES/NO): YES